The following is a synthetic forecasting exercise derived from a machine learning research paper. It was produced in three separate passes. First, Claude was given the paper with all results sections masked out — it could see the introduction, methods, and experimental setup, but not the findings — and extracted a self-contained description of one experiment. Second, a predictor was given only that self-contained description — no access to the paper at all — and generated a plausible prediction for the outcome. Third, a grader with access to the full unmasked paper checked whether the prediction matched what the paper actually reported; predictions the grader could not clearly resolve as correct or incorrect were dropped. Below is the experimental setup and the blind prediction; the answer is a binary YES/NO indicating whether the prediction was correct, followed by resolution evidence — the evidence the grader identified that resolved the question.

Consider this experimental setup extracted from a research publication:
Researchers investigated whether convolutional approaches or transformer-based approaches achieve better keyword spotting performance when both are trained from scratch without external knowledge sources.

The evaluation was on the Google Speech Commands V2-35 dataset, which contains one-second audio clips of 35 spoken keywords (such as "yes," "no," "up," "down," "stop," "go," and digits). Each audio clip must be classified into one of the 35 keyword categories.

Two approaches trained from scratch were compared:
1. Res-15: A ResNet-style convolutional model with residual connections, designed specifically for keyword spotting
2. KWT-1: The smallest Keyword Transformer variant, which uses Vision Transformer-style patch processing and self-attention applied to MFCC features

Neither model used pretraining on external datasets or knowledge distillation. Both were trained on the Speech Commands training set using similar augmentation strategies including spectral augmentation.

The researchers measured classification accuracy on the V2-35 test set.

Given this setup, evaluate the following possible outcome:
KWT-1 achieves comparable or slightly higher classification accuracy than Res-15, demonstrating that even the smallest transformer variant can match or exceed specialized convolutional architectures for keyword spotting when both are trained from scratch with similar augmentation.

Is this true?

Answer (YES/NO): YES